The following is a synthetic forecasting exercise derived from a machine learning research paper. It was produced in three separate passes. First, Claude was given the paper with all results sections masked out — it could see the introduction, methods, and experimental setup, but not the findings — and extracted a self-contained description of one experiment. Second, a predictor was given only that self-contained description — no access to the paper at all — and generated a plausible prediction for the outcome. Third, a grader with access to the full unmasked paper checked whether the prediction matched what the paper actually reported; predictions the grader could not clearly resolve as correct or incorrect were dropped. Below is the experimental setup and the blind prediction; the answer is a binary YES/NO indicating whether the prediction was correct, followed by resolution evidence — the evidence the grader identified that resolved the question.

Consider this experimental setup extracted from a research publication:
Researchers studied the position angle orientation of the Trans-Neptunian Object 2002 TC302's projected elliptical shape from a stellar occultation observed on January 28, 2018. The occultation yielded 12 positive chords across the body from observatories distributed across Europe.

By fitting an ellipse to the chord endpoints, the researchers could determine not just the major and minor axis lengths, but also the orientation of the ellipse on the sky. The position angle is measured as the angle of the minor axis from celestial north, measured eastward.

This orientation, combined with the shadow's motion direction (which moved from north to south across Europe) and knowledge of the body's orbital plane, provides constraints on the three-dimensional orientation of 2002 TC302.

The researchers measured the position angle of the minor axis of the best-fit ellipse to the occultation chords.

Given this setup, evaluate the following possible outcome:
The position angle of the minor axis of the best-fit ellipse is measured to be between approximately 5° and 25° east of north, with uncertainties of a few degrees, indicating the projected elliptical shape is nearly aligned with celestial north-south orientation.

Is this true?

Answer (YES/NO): NO